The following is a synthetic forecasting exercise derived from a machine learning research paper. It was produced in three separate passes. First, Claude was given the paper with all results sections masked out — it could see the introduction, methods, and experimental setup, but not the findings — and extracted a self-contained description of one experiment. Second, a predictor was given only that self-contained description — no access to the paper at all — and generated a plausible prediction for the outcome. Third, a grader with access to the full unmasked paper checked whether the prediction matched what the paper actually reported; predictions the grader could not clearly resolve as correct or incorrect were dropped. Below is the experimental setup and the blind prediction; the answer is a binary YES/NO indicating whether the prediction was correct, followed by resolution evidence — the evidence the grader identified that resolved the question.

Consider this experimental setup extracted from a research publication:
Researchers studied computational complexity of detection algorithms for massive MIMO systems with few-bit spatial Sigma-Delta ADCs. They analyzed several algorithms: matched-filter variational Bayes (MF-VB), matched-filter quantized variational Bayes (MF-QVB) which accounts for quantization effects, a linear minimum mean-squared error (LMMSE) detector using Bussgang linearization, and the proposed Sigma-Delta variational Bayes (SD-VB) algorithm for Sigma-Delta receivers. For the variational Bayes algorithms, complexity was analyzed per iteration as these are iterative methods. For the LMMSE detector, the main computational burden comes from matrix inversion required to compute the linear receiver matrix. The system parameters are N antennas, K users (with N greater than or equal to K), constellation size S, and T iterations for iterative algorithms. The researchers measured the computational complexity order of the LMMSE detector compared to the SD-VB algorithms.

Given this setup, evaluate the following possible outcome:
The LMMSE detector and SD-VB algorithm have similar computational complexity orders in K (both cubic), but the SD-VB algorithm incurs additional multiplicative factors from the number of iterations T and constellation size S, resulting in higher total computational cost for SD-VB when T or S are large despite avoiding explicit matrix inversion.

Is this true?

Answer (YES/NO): NO